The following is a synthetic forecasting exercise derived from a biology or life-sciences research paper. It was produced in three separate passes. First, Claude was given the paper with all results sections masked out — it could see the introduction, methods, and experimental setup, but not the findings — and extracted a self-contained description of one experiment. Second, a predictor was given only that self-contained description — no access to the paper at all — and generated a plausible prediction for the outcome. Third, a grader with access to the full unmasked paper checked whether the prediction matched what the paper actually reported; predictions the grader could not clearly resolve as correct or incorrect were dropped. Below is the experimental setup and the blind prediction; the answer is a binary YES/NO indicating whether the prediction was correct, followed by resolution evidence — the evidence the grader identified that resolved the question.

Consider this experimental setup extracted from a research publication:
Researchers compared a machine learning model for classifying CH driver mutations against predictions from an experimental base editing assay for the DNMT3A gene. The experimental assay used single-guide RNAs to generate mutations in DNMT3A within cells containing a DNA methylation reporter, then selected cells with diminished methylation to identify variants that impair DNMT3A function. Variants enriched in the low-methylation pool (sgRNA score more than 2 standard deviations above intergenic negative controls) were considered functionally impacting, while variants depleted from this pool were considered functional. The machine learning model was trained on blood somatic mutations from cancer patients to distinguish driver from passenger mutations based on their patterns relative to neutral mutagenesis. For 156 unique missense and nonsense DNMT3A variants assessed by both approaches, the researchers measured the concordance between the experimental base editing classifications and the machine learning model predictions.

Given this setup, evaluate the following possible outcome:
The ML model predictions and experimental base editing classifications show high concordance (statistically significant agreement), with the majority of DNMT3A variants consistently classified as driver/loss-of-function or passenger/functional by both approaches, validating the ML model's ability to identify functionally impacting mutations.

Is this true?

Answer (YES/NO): NO